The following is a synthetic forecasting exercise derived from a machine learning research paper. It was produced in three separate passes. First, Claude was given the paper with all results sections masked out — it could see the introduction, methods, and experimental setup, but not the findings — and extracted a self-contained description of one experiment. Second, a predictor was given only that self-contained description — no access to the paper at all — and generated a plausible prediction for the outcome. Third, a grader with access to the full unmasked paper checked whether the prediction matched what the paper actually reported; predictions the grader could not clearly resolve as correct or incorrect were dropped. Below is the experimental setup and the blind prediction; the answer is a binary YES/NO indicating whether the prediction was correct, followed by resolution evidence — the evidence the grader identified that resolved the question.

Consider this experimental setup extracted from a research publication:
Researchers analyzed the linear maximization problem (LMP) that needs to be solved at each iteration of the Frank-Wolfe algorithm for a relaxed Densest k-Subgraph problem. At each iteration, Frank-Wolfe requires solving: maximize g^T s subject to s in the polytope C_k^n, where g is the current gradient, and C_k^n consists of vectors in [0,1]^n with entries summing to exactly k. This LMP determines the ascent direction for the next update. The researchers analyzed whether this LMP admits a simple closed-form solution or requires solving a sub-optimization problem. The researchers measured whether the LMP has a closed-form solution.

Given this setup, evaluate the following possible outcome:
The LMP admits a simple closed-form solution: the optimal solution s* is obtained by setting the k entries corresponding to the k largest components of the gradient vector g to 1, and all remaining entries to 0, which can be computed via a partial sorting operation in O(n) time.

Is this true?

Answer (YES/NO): YES